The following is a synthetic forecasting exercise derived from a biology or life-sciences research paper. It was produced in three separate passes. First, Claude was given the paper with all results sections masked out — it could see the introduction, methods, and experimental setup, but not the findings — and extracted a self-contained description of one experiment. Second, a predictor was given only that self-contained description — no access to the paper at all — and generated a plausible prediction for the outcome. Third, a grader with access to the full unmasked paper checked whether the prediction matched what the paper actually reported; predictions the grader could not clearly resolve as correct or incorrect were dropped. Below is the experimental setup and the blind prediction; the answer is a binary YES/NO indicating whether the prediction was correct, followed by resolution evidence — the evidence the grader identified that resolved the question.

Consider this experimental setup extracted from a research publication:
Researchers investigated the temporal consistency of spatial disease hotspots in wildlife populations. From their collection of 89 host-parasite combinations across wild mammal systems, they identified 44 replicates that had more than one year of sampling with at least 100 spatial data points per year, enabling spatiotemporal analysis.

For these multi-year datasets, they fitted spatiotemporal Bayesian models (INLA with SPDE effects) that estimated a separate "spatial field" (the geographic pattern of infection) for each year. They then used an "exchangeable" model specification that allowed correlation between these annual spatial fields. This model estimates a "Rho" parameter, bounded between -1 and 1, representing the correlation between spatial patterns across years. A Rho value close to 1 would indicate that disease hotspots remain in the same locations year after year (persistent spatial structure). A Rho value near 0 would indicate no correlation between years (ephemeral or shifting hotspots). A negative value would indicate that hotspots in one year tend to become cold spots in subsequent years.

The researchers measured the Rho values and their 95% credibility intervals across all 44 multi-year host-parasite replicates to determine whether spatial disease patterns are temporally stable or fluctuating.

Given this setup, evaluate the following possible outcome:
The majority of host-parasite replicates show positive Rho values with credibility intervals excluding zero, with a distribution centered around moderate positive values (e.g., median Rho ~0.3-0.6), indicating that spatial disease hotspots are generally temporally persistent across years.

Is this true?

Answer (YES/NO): NO